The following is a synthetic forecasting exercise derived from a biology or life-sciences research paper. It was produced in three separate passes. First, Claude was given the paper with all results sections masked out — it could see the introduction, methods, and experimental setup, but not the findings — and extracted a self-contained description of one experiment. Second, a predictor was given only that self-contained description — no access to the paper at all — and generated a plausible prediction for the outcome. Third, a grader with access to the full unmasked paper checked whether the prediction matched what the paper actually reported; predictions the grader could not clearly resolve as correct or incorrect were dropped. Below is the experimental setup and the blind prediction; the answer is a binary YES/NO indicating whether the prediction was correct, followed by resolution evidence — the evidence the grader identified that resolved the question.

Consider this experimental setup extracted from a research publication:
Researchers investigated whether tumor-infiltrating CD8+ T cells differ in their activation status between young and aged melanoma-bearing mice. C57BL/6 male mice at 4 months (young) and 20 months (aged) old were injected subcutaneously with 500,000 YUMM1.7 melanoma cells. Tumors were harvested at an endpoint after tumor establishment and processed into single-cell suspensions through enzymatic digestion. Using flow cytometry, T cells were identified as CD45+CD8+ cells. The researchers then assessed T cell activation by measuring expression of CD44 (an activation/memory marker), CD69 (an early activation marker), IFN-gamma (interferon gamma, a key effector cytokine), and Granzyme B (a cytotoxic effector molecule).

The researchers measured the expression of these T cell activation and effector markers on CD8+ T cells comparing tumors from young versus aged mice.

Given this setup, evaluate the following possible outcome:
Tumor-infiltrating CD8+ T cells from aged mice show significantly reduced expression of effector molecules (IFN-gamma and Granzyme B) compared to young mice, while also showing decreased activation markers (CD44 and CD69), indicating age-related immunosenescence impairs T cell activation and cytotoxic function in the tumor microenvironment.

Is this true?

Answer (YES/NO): NO